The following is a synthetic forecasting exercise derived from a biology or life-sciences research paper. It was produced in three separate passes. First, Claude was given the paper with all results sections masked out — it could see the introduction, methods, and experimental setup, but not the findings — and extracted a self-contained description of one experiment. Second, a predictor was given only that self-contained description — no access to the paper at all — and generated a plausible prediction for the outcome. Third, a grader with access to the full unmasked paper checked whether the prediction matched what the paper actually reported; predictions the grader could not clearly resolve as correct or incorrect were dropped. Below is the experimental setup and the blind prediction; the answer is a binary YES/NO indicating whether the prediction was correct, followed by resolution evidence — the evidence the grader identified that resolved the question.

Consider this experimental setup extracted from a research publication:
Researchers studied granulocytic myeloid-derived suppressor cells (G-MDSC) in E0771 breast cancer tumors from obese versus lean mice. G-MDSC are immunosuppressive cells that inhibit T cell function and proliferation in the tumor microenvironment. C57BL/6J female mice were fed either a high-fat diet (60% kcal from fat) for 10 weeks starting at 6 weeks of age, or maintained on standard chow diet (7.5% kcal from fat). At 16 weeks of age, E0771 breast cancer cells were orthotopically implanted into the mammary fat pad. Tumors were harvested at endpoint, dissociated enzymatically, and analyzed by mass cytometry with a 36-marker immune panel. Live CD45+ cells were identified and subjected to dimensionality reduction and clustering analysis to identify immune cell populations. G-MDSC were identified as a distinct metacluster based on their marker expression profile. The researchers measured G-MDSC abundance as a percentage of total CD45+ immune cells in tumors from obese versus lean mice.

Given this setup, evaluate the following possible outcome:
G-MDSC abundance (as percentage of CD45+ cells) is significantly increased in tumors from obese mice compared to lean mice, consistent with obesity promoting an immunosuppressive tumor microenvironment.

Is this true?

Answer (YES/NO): YES